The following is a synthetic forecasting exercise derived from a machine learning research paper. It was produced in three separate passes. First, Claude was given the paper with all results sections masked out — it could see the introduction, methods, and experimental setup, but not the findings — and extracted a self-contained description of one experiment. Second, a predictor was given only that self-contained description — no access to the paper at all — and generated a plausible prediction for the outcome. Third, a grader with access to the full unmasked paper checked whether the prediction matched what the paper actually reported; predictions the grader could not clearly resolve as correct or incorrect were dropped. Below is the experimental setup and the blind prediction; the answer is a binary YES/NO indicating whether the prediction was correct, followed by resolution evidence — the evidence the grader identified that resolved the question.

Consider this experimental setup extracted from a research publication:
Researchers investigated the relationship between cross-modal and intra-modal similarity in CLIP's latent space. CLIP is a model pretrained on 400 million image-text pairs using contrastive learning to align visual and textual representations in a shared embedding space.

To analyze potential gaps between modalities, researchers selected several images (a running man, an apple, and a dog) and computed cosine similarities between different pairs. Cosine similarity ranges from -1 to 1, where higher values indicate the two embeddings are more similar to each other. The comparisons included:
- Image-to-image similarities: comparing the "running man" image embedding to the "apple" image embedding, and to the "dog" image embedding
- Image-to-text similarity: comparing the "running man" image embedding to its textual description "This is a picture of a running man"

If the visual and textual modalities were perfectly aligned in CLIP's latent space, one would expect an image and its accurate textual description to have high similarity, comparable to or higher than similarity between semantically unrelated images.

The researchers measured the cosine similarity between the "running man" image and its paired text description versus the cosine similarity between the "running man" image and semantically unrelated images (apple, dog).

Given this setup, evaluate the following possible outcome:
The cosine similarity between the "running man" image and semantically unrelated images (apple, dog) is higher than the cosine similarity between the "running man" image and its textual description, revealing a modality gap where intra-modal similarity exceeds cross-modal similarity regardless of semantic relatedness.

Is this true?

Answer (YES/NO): YES